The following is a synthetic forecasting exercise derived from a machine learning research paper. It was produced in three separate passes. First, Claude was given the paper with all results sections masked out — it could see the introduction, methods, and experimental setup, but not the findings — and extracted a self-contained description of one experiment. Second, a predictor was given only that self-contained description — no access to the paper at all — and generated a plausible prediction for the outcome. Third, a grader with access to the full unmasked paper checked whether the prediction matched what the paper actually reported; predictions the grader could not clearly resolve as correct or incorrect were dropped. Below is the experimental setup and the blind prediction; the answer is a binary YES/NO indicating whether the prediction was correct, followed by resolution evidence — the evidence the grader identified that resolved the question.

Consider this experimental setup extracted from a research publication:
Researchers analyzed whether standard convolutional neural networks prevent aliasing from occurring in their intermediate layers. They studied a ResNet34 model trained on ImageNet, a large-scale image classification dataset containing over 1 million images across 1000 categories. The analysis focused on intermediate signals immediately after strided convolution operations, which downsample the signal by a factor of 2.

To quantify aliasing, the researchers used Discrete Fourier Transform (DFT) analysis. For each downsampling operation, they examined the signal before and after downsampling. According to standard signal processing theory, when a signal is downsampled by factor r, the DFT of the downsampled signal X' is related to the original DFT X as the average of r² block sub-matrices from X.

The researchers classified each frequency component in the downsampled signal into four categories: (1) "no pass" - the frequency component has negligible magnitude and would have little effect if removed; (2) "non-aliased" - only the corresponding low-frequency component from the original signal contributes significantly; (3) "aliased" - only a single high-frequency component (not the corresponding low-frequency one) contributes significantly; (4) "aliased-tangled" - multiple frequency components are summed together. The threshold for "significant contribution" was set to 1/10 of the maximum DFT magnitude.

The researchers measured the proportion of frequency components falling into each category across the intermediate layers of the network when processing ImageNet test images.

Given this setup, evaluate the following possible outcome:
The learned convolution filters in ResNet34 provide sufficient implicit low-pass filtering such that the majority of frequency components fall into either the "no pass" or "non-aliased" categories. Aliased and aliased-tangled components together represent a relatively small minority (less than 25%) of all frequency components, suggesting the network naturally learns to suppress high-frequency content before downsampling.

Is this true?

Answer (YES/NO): NO